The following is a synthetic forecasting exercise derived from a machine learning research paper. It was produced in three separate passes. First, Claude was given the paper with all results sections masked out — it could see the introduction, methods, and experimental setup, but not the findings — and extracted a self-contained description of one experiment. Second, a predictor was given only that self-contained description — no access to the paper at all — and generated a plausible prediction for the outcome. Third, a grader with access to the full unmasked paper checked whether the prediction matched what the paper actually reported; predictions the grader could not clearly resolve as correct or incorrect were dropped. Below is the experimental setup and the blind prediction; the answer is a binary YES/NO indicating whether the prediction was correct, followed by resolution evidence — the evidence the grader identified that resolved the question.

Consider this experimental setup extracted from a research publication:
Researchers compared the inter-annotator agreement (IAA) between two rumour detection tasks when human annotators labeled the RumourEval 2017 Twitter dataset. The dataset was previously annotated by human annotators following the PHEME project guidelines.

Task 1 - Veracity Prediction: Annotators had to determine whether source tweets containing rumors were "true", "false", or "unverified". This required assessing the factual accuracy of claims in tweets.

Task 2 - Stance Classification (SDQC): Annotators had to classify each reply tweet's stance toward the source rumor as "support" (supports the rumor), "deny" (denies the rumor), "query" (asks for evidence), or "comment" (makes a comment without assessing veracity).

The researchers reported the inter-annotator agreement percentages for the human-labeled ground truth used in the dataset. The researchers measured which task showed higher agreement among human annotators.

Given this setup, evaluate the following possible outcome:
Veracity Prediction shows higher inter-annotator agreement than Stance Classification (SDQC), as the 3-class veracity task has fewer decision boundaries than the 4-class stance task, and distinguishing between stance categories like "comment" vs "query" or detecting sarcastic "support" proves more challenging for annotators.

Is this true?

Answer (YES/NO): YES